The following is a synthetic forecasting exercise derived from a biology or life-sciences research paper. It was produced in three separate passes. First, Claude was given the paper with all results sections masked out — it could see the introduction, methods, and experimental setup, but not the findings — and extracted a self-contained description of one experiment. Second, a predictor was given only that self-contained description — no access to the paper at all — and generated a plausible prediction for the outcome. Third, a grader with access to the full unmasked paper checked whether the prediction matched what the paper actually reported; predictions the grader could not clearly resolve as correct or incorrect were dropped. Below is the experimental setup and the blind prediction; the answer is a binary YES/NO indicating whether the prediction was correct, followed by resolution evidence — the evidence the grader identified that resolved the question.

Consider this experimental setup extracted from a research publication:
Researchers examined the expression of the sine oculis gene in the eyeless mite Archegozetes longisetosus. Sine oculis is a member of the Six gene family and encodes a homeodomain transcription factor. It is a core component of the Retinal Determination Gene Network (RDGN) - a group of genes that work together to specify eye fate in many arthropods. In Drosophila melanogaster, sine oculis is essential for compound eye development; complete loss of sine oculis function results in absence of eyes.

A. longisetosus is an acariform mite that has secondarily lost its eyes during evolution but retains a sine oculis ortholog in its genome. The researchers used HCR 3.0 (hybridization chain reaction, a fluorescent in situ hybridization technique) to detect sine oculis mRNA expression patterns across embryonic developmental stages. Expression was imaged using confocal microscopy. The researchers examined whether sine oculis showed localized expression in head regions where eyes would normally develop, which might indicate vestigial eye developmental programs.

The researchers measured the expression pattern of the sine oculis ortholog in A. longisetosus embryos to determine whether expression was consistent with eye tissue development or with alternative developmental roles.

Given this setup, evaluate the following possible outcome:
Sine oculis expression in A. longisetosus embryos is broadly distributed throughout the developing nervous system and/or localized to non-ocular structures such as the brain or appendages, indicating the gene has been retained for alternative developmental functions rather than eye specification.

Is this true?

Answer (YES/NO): YES